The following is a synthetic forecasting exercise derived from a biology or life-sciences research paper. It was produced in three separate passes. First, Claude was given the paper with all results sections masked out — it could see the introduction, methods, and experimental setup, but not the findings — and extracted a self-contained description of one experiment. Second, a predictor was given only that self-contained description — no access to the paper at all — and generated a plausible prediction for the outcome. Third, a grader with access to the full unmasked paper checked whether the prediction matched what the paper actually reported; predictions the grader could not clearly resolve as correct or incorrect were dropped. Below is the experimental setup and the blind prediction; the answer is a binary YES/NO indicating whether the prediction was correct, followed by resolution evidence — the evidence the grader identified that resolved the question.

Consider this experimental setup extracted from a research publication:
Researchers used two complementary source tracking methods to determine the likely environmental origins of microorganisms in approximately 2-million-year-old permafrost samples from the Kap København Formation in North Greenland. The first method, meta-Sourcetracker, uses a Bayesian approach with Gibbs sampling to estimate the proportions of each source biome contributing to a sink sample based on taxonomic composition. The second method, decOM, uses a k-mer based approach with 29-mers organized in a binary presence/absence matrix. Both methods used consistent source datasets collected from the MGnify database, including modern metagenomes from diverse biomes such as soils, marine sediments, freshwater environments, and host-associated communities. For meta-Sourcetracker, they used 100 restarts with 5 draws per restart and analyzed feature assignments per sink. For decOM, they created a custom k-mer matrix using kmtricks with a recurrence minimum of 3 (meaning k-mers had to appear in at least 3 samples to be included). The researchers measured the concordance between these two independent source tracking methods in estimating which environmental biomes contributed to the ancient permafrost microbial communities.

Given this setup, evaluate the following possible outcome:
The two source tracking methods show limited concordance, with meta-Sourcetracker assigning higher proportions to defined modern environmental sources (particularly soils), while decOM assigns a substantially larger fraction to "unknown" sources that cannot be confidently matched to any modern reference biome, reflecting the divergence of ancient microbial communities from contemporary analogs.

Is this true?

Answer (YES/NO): NO